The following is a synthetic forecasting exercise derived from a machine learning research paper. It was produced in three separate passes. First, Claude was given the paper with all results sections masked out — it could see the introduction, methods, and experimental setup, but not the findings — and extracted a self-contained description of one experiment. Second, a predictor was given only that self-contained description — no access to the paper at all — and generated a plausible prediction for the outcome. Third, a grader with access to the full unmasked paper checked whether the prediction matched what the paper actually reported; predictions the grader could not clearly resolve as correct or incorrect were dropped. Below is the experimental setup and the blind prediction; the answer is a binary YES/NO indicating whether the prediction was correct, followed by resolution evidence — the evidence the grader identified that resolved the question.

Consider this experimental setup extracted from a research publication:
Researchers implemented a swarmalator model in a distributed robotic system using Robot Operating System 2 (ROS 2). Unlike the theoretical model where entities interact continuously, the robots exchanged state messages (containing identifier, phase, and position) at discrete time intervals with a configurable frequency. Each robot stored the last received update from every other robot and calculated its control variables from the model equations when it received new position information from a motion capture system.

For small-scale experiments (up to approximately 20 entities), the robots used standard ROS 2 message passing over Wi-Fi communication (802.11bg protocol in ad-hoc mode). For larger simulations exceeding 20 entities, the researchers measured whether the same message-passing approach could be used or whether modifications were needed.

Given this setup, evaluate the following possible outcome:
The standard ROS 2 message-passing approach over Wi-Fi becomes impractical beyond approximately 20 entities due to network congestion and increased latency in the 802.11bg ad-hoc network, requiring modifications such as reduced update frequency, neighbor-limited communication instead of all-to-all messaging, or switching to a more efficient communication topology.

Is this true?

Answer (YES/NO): NO